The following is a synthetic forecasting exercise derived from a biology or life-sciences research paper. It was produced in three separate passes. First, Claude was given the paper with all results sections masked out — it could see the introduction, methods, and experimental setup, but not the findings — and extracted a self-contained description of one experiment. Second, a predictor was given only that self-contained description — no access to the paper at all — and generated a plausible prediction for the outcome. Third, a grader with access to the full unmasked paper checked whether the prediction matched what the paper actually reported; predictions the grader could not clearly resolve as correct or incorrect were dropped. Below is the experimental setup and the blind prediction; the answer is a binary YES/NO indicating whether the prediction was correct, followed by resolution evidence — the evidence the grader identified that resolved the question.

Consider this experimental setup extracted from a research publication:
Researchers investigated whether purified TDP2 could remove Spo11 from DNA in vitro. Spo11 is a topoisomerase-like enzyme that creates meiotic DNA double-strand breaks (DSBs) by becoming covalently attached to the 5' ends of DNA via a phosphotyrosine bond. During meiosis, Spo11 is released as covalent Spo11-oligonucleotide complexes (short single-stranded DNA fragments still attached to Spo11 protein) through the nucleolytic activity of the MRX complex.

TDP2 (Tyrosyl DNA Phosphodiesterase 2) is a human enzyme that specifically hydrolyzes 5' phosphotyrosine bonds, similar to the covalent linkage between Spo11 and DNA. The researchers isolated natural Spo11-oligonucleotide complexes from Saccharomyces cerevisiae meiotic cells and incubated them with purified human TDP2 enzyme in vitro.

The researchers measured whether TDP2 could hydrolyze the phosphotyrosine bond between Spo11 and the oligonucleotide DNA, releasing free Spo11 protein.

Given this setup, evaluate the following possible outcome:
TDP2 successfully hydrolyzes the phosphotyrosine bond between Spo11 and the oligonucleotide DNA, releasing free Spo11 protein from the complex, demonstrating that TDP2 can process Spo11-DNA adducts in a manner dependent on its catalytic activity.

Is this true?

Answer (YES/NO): YES